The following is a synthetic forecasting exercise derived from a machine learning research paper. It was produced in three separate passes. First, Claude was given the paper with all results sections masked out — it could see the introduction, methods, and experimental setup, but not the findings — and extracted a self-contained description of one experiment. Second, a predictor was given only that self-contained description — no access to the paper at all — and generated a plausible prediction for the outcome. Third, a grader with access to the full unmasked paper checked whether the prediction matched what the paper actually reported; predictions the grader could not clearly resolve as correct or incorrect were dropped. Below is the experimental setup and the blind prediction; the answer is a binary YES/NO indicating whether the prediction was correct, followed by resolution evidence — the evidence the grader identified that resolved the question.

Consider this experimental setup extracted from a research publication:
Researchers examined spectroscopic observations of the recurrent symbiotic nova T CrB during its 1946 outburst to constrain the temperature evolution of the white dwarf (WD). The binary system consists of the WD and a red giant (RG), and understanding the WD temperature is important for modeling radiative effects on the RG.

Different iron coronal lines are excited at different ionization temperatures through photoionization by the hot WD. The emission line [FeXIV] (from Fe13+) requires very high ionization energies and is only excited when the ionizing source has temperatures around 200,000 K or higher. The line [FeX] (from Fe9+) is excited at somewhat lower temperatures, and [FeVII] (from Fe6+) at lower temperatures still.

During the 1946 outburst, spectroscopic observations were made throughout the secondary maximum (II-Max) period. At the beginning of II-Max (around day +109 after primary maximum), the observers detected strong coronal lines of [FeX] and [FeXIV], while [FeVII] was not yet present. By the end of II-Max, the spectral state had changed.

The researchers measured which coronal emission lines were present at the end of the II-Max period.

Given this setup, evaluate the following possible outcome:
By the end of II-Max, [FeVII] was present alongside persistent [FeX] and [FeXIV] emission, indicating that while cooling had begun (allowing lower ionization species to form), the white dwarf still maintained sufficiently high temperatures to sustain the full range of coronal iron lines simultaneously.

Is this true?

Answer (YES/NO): NO